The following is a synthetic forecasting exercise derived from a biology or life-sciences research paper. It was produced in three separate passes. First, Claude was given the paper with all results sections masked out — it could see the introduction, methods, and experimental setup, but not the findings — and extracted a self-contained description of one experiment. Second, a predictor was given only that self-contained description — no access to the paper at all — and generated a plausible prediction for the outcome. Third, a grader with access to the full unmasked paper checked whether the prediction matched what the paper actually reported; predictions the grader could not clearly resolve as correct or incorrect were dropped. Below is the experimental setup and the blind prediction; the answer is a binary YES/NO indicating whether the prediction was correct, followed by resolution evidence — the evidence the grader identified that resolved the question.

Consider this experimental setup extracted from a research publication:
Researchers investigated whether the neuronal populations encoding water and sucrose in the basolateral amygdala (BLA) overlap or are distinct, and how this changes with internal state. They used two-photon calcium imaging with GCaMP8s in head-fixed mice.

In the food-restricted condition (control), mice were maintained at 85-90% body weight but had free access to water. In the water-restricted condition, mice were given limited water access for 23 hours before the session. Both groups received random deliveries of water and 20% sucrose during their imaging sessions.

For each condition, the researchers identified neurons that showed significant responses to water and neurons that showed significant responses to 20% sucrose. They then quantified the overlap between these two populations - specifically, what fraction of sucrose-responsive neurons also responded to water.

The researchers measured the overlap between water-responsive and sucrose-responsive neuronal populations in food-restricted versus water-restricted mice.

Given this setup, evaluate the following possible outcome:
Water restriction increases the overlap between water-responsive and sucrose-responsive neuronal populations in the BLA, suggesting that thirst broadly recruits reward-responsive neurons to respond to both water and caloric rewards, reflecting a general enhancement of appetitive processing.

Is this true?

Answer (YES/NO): NO